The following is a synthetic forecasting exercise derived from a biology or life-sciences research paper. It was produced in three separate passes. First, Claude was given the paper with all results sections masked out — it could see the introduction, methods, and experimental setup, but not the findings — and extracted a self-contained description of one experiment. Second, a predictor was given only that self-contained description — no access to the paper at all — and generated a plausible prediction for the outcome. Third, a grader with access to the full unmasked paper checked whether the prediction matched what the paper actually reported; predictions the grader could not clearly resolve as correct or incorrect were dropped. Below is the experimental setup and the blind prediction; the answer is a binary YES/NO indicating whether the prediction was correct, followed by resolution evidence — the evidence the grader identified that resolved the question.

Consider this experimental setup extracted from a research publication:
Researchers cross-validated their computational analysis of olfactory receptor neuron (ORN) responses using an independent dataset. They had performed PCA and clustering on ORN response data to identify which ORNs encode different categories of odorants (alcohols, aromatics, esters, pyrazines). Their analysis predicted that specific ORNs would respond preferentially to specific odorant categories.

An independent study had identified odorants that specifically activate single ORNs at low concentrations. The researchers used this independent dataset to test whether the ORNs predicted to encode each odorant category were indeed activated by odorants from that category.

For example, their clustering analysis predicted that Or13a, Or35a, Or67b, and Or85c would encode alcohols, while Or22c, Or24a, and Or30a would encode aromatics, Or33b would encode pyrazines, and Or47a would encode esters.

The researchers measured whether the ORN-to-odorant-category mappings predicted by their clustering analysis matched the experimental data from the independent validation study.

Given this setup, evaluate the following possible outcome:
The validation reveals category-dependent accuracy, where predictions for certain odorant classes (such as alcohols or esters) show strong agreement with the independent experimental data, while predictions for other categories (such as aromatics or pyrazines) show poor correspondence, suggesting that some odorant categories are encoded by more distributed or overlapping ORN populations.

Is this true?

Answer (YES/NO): NO